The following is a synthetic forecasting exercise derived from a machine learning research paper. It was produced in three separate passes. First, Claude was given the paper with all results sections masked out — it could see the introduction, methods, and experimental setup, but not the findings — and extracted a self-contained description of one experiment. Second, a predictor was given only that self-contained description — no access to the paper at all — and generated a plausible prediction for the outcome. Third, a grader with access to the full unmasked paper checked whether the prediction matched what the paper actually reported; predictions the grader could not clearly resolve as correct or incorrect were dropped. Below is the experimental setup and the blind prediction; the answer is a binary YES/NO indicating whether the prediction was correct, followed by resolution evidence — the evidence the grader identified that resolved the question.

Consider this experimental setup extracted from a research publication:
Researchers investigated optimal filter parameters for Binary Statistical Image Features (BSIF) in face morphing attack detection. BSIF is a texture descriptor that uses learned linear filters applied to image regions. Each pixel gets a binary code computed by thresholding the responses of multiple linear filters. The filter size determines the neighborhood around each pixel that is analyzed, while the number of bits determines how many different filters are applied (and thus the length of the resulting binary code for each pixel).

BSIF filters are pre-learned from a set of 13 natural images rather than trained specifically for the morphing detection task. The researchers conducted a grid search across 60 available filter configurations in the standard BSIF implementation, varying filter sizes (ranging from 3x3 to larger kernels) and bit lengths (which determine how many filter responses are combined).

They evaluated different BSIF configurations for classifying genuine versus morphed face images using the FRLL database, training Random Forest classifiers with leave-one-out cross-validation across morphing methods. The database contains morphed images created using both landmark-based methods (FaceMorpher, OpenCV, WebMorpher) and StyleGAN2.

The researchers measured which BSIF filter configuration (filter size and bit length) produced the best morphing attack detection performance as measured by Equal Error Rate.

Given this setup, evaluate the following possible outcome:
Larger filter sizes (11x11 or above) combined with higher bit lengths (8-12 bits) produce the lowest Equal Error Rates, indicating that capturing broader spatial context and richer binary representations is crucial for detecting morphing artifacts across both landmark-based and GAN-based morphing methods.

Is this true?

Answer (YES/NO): NO